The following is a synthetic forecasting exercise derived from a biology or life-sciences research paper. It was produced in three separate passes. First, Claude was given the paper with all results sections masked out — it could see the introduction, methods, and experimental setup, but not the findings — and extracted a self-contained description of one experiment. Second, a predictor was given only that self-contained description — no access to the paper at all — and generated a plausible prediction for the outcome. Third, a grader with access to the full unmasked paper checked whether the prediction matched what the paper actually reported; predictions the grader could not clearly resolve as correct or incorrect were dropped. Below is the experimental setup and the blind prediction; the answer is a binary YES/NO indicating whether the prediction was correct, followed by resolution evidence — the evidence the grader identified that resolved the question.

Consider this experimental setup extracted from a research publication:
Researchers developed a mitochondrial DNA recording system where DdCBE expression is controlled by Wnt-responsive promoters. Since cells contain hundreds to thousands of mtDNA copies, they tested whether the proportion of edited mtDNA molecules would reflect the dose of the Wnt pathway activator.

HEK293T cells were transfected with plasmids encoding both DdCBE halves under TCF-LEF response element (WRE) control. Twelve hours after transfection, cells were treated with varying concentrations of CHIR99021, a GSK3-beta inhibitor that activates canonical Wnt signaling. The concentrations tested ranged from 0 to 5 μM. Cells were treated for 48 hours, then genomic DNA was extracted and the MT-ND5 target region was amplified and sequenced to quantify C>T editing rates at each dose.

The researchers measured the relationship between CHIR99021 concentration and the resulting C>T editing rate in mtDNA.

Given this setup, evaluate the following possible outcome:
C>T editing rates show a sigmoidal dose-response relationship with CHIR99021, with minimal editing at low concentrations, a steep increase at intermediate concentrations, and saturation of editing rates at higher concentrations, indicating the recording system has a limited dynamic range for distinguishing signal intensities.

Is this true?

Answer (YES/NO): NO